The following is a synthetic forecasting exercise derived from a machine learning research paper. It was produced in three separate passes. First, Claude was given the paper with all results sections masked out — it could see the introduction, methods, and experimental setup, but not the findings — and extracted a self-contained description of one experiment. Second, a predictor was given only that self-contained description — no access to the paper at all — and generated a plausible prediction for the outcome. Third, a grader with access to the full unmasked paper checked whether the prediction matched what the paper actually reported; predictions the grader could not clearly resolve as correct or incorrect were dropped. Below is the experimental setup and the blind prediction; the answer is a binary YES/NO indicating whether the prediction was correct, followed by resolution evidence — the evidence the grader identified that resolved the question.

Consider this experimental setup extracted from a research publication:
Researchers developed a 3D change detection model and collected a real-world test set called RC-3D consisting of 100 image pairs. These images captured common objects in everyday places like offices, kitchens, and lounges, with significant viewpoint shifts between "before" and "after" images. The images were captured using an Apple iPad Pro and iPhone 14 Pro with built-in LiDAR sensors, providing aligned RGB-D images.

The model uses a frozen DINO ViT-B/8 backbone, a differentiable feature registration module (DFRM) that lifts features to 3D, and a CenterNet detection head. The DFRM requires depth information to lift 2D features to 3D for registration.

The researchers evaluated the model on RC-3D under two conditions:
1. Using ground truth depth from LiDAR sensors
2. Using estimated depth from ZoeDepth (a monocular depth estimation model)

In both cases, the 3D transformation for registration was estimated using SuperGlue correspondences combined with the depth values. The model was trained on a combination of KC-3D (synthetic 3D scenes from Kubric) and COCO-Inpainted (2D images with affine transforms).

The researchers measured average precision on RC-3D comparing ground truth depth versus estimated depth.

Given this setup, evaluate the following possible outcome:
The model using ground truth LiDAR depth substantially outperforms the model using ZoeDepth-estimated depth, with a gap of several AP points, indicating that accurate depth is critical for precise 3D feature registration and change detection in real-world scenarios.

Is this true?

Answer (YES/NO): NO